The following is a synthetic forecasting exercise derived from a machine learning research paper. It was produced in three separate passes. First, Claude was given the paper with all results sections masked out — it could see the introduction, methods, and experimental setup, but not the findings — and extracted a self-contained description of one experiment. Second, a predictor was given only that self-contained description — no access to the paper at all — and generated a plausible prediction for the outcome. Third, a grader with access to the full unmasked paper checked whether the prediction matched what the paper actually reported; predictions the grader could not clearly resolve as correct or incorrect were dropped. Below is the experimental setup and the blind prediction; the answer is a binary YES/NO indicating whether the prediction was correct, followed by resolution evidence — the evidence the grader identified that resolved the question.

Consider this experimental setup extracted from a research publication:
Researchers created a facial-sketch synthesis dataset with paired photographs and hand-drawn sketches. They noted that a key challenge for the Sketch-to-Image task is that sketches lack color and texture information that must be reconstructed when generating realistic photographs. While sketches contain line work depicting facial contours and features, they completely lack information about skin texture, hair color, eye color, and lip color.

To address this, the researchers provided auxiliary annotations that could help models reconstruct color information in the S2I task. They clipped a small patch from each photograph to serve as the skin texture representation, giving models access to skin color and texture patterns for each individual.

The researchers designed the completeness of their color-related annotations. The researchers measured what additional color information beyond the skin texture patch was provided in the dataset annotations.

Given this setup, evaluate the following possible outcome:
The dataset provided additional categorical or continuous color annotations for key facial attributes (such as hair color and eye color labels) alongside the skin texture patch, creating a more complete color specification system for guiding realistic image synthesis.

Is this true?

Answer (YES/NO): YES